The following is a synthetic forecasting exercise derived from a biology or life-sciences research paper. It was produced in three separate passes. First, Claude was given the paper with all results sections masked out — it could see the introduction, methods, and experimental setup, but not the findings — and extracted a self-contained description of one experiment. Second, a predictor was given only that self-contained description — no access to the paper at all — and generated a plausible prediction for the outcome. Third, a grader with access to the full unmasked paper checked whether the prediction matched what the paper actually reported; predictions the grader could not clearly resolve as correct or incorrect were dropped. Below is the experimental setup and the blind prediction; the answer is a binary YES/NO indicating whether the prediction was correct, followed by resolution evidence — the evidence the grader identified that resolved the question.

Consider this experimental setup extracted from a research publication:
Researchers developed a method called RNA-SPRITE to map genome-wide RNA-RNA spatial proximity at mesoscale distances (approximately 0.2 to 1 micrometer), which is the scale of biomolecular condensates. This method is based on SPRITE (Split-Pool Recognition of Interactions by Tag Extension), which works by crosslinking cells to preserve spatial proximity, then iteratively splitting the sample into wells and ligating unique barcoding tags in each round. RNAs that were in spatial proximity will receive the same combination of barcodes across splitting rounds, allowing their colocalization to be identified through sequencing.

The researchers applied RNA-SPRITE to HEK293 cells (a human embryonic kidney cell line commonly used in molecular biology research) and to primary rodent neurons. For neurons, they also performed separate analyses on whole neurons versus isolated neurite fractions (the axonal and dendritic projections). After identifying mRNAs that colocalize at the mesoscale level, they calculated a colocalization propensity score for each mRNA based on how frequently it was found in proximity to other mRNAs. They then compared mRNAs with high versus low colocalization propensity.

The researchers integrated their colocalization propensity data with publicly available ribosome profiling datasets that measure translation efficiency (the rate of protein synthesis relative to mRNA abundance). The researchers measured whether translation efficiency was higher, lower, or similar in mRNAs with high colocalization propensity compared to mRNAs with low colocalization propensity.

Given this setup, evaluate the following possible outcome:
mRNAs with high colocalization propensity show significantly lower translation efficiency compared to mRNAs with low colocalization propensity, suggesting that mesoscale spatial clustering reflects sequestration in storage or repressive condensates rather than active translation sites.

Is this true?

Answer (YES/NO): YES